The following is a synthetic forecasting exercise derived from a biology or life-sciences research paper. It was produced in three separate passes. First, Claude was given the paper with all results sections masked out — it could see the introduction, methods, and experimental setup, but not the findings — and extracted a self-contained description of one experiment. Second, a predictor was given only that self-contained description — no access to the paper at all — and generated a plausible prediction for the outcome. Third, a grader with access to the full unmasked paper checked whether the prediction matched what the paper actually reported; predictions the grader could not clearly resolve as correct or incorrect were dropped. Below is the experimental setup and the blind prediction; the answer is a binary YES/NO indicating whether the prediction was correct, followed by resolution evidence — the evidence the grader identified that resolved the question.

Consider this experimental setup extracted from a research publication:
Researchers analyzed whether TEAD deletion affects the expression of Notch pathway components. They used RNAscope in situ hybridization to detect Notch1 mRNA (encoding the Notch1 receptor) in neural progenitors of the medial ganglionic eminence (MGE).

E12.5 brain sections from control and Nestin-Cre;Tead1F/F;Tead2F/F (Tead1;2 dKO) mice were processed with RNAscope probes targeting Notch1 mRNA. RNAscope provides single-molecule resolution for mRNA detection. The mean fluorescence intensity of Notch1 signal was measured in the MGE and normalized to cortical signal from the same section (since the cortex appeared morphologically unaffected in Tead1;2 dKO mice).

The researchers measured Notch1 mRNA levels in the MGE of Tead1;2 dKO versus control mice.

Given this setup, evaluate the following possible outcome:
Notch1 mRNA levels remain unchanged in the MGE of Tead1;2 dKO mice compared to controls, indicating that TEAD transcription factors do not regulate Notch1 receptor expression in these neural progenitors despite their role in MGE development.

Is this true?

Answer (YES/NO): NO